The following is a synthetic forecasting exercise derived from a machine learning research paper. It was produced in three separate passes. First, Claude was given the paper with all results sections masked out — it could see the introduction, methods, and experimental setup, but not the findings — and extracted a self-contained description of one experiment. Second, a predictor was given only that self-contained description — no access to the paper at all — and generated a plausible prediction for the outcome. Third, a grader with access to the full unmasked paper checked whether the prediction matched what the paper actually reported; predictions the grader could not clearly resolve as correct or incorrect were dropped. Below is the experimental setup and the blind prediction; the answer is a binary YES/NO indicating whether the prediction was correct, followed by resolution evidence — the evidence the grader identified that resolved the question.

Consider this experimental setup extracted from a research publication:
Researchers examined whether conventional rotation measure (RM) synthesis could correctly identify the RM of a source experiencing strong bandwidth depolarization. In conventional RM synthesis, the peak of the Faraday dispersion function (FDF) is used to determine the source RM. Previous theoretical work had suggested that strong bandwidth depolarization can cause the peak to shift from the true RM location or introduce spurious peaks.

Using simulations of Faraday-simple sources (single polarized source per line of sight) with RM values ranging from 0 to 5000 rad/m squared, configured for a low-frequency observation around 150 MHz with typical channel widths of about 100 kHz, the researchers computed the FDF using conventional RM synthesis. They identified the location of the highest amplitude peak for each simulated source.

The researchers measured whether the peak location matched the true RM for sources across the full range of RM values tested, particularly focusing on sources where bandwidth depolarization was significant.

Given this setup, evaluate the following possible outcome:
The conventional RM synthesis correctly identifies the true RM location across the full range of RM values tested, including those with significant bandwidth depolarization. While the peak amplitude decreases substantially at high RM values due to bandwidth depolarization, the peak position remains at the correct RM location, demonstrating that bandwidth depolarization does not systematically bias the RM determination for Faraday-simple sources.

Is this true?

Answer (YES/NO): NO